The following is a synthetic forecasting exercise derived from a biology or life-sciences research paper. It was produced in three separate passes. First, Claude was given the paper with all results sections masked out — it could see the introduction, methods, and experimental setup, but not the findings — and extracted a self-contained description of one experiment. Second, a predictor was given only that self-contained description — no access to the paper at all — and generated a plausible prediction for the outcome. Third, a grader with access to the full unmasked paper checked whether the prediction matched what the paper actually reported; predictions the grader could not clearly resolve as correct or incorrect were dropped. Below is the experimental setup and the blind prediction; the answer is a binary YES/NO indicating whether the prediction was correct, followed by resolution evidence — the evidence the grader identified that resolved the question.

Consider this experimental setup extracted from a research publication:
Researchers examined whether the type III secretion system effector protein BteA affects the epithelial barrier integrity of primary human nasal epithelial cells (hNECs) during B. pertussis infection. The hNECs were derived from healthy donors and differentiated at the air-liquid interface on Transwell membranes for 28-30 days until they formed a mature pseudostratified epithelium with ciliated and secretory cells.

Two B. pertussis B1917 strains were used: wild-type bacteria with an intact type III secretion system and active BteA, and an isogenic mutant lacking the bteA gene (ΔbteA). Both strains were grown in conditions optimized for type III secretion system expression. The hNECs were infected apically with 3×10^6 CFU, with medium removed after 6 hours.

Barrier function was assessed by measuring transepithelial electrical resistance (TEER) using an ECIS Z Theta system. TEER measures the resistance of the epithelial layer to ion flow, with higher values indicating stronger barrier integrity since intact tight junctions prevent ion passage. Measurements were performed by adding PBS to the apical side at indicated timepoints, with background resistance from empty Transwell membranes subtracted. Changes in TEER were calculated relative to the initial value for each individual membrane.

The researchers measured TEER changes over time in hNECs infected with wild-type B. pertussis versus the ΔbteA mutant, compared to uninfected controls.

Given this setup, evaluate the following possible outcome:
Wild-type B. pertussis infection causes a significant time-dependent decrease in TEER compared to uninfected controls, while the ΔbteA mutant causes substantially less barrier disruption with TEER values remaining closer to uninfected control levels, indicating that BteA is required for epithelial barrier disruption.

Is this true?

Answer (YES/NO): NO